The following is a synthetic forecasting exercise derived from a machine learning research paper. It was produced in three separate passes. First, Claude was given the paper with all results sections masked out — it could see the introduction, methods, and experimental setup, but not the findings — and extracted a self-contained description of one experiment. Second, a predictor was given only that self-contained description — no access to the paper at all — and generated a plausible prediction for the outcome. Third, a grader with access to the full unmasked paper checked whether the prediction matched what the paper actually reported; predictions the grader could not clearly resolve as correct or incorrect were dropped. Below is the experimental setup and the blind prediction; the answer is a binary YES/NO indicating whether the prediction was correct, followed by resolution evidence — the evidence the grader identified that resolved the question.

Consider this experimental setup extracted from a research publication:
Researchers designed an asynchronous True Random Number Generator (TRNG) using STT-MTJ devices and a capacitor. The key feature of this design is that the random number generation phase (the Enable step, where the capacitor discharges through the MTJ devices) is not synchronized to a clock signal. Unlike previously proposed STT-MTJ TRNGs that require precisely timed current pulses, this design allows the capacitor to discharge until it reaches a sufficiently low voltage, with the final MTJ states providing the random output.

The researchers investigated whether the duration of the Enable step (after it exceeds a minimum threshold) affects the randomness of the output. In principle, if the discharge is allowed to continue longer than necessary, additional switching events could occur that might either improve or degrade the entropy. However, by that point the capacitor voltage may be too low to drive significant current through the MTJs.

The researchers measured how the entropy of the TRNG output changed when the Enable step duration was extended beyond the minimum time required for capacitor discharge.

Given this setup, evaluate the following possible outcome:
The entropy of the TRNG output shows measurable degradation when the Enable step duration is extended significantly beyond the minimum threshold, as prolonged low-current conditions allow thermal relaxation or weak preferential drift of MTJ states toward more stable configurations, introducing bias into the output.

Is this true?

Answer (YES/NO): NO